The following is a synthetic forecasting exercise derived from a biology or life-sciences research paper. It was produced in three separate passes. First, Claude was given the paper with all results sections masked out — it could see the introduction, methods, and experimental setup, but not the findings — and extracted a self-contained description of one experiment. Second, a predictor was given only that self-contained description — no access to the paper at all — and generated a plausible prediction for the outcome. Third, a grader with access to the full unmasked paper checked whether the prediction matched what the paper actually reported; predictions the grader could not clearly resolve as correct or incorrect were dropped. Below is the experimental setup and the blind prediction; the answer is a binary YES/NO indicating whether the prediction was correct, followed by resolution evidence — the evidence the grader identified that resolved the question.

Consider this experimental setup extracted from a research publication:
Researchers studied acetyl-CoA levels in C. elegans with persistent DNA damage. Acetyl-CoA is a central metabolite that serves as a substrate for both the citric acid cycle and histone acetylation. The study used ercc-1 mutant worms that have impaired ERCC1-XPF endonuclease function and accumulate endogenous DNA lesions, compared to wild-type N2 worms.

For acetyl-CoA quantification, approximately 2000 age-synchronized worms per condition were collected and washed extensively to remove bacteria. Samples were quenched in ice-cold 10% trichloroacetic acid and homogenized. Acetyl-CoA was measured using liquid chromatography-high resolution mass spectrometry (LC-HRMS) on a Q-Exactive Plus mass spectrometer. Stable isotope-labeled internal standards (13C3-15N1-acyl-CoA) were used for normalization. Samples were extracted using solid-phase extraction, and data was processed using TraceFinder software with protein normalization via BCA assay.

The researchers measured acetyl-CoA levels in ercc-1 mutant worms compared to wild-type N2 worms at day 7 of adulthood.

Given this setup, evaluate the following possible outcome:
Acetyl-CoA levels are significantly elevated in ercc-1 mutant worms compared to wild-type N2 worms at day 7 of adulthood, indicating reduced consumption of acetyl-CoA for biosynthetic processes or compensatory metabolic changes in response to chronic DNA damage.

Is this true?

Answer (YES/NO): NO